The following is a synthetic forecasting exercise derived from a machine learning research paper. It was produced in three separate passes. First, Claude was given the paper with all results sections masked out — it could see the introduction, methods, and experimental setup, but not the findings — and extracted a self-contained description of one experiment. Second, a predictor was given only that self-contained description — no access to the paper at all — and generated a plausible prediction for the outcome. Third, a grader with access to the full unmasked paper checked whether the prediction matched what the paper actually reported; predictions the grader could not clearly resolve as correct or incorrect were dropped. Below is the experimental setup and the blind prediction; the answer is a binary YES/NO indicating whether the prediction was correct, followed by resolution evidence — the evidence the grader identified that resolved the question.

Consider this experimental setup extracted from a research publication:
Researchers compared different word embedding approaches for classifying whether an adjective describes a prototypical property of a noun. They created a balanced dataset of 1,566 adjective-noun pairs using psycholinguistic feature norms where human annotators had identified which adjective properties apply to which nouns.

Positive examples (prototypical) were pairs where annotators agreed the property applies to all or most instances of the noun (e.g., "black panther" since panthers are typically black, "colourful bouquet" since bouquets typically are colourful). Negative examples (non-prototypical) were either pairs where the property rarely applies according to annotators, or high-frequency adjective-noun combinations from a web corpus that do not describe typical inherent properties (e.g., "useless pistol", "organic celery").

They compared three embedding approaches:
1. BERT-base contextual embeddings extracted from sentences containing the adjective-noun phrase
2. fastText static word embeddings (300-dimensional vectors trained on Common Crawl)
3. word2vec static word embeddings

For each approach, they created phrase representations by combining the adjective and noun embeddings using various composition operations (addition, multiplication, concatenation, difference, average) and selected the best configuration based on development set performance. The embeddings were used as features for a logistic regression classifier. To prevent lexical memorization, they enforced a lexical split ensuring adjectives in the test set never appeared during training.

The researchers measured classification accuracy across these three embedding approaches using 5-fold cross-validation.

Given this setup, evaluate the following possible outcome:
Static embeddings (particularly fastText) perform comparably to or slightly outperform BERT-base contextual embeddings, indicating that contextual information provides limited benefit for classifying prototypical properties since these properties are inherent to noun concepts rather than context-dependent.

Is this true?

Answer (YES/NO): NO